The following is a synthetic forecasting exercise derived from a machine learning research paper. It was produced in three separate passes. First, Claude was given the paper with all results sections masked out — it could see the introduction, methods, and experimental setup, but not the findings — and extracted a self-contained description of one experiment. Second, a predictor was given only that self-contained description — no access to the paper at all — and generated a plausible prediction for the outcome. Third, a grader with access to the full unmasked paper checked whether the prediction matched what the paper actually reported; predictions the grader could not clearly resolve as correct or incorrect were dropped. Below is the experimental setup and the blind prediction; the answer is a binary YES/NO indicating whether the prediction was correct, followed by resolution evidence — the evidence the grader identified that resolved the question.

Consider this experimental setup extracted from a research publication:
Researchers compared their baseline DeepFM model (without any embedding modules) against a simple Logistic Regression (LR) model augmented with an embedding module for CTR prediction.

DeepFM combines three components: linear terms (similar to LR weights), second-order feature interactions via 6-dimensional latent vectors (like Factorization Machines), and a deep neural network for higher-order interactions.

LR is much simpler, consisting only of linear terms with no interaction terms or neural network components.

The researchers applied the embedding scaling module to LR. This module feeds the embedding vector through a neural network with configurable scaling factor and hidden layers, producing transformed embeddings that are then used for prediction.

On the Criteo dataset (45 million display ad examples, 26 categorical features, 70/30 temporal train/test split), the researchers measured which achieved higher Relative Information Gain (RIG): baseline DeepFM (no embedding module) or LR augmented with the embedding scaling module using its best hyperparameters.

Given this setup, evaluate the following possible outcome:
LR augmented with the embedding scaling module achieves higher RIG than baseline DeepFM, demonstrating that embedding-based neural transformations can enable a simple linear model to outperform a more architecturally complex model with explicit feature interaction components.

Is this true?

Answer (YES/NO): NO